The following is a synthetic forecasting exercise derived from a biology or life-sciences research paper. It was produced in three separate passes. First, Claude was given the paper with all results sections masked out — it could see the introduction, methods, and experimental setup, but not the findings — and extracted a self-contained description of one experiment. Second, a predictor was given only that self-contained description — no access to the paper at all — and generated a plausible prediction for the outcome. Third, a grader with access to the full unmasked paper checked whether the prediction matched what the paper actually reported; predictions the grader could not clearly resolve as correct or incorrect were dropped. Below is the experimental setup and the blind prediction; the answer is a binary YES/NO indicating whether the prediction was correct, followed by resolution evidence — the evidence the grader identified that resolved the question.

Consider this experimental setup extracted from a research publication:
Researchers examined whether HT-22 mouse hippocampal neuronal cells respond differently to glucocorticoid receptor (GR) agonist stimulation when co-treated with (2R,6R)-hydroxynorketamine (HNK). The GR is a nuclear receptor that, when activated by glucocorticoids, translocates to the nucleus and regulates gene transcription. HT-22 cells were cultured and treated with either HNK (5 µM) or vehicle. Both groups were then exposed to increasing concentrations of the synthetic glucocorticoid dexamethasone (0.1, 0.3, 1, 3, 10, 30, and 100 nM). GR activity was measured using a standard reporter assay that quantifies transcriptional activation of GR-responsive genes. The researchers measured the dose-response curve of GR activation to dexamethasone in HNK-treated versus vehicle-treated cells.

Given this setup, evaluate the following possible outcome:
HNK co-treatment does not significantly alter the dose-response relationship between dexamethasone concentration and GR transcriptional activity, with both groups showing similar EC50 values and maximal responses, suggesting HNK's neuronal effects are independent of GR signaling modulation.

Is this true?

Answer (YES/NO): NO